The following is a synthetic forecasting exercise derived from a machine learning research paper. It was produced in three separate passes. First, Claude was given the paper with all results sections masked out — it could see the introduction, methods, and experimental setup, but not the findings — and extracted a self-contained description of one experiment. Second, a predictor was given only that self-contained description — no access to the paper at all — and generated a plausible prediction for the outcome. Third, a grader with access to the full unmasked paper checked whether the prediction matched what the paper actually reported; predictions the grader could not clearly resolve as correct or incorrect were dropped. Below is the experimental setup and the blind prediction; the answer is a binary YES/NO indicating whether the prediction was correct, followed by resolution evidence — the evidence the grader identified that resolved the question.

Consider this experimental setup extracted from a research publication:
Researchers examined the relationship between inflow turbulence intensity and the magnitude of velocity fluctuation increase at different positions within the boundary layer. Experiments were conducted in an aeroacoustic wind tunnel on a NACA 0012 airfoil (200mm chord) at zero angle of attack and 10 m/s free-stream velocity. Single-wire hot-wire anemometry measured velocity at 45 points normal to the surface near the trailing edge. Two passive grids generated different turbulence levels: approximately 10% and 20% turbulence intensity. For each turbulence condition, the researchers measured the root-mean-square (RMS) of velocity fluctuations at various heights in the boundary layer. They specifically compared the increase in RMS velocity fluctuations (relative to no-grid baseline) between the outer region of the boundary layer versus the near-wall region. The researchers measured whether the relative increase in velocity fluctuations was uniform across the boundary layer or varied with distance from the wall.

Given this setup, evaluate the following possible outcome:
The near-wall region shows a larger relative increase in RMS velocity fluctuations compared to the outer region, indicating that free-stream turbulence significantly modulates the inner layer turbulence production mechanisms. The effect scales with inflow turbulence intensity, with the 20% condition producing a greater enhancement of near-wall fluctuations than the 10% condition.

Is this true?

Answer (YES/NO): NO